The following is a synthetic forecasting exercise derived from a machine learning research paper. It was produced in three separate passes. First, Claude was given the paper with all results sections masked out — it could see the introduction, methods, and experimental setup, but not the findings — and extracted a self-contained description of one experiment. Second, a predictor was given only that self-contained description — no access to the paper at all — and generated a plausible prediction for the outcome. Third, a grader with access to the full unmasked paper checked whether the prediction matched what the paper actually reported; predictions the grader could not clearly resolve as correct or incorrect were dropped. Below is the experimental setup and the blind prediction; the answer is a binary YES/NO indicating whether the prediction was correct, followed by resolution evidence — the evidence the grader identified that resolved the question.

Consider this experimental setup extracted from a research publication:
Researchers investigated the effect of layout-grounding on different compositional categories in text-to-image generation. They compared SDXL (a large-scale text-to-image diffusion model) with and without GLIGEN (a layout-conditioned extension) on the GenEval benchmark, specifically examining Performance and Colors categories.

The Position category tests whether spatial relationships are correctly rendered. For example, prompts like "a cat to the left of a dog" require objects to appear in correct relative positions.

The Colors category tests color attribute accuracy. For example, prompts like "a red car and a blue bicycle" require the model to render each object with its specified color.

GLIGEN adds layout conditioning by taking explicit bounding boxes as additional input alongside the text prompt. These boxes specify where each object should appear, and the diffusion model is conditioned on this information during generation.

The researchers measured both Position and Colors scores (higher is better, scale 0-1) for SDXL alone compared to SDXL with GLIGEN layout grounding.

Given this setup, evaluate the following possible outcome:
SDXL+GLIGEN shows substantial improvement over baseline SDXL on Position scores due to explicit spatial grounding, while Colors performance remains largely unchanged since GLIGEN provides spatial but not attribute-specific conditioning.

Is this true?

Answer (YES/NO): NO